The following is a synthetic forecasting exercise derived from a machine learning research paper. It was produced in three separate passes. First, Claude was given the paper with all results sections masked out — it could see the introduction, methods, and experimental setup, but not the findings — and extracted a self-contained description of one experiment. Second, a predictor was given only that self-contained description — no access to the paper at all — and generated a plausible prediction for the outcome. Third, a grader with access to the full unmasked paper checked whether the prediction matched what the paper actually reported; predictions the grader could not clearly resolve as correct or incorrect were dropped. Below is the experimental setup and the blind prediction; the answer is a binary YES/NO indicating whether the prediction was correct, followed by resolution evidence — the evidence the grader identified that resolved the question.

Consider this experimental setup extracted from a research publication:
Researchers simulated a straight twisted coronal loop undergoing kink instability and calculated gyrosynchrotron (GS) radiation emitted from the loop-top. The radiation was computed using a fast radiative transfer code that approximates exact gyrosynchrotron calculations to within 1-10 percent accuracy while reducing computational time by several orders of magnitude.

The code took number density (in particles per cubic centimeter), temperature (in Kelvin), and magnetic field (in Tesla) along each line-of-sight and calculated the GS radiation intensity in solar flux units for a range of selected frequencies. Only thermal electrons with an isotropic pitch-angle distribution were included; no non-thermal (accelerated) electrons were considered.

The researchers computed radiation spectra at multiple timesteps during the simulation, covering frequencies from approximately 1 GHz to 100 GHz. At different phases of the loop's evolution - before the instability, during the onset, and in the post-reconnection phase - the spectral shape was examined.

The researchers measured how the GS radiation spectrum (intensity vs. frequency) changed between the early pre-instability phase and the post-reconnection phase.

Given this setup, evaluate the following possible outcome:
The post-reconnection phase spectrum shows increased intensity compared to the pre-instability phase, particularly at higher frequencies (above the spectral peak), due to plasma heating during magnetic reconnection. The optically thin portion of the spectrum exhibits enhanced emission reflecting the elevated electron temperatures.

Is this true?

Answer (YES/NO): NO